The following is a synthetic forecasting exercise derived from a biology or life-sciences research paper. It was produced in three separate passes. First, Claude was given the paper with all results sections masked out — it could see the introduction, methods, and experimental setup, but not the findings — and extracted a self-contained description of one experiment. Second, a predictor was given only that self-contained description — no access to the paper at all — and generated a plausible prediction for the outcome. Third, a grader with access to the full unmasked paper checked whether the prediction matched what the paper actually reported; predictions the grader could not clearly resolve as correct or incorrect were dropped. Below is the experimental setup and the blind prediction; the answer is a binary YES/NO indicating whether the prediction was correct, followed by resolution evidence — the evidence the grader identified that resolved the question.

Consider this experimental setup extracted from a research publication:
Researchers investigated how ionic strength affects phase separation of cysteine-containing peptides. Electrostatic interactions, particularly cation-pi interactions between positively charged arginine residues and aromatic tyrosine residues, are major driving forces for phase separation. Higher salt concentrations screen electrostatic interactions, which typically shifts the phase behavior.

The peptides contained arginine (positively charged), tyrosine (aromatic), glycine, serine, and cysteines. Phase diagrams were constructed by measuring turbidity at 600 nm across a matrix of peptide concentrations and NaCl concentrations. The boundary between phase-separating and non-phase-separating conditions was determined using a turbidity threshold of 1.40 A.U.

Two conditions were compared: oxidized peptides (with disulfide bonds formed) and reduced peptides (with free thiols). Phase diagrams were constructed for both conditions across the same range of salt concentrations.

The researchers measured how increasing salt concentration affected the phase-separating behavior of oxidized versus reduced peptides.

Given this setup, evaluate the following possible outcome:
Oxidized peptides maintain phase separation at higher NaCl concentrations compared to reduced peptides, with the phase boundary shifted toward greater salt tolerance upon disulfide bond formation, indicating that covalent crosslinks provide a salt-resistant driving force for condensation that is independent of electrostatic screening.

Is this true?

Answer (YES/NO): NO